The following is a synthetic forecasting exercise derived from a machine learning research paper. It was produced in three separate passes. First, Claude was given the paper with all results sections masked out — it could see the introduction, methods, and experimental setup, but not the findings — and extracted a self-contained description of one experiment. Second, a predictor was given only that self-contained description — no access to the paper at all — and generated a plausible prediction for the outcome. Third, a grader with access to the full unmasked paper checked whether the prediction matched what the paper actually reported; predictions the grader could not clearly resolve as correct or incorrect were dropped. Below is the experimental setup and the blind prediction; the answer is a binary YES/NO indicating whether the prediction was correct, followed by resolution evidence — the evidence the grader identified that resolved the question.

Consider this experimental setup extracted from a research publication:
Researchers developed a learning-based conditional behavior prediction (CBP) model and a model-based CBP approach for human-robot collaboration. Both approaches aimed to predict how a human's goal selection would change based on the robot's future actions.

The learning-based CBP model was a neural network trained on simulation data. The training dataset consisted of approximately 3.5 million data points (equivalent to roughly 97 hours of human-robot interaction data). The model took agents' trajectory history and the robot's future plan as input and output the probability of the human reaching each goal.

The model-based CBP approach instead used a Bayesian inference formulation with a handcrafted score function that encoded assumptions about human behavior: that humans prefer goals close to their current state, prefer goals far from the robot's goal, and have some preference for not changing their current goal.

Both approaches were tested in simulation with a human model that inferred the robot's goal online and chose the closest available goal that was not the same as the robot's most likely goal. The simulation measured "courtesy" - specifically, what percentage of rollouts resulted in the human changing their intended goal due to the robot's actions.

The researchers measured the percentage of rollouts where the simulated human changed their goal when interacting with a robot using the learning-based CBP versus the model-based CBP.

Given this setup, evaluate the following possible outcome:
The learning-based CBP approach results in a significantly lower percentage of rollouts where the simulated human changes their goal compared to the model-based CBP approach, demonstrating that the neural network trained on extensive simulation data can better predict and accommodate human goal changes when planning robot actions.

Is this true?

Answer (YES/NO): NO